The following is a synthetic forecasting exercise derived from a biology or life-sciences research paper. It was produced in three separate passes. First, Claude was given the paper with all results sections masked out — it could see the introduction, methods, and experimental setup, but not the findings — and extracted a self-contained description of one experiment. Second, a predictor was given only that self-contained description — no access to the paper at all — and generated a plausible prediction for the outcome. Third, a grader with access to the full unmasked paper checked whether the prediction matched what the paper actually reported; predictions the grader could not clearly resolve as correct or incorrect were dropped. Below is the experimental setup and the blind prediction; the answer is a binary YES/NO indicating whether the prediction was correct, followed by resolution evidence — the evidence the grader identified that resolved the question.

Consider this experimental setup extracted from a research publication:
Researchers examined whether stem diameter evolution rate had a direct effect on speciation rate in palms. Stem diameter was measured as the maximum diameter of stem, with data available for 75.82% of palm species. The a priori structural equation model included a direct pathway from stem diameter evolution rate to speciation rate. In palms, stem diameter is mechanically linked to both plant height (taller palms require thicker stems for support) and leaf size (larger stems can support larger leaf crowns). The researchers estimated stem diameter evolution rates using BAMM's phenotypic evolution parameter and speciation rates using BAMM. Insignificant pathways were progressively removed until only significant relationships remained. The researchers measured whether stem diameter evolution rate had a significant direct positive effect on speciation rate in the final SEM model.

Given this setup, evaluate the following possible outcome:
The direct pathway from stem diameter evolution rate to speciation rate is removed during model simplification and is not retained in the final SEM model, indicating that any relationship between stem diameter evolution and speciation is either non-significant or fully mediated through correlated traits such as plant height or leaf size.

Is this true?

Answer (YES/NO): NO